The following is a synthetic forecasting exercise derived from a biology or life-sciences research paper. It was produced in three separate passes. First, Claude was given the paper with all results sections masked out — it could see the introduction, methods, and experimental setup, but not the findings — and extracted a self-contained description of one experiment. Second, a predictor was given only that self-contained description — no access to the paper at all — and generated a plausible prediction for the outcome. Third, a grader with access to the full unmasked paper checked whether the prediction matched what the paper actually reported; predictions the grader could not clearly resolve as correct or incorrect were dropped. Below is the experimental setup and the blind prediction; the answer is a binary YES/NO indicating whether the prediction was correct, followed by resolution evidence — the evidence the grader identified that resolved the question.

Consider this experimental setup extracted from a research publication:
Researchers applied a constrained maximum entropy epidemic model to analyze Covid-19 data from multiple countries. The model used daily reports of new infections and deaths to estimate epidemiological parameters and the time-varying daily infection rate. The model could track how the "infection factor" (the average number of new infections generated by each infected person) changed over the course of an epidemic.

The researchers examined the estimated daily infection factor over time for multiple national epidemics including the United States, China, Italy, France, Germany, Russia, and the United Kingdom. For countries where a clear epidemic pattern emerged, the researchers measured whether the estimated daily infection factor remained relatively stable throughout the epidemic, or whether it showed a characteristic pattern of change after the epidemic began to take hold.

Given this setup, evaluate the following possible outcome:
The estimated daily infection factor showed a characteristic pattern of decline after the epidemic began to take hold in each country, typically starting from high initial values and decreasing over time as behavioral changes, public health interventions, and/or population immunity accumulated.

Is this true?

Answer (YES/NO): YES